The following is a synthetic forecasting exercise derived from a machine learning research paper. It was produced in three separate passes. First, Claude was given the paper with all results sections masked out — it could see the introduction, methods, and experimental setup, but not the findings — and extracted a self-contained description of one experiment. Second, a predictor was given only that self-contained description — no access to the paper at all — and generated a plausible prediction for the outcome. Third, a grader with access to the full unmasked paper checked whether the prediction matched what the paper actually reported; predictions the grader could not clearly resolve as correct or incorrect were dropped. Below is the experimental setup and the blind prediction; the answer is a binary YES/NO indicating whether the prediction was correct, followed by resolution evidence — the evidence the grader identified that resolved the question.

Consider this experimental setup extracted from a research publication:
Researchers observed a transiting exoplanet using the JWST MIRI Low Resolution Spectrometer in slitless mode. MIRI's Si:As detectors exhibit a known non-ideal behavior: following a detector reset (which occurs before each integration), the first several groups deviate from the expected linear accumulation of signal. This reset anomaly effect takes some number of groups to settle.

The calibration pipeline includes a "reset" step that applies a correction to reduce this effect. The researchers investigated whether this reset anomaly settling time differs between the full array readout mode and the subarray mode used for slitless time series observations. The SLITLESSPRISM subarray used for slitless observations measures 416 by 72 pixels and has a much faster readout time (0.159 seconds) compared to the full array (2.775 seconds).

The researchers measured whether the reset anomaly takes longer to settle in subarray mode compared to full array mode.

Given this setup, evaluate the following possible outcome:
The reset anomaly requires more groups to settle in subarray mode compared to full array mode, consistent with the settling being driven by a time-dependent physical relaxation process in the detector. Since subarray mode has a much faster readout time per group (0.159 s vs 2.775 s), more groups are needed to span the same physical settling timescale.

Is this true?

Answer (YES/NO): YES